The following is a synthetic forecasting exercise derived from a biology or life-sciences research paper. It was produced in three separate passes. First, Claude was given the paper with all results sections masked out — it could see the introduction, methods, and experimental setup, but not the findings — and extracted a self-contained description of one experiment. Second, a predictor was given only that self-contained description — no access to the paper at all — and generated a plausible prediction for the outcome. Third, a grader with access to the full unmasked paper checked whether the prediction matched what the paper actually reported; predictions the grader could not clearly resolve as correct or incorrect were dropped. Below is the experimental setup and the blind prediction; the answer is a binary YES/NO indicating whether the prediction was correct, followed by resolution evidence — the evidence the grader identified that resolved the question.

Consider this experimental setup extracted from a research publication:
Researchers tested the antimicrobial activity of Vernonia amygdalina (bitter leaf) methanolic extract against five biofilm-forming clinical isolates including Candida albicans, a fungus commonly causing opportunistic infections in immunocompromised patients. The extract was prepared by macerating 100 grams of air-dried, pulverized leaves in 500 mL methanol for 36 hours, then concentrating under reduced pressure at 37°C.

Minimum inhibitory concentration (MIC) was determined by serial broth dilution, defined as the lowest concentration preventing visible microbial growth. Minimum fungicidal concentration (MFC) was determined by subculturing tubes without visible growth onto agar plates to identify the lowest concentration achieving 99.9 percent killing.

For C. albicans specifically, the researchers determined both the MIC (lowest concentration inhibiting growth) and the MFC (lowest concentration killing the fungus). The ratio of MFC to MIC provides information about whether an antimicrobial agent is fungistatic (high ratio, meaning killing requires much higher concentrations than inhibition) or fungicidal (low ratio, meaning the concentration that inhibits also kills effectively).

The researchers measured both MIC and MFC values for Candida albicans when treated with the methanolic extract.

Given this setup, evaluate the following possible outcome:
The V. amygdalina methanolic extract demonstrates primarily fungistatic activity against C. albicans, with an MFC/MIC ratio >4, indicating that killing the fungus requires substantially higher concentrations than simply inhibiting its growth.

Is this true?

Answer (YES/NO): YES